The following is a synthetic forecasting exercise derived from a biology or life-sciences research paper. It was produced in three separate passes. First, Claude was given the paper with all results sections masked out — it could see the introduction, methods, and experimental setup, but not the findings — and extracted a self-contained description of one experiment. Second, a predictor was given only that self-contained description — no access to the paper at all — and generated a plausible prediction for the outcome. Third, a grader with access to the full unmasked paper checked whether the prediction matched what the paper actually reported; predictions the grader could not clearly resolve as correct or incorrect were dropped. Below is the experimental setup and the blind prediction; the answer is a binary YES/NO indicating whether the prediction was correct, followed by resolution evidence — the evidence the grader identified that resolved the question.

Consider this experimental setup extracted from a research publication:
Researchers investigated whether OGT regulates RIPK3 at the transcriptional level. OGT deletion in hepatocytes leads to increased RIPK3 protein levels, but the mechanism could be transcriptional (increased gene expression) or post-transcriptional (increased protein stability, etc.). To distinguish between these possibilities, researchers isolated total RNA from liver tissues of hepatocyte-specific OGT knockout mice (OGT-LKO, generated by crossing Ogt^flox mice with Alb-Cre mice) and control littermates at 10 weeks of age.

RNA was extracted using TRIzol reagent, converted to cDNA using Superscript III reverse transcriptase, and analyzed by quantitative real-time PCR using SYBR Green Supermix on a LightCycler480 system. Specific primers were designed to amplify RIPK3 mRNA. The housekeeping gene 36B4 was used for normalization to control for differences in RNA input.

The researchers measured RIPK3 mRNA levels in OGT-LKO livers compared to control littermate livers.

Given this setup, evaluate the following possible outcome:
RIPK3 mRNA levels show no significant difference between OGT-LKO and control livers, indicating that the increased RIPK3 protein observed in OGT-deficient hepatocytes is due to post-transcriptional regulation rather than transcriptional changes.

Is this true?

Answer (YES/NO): NO